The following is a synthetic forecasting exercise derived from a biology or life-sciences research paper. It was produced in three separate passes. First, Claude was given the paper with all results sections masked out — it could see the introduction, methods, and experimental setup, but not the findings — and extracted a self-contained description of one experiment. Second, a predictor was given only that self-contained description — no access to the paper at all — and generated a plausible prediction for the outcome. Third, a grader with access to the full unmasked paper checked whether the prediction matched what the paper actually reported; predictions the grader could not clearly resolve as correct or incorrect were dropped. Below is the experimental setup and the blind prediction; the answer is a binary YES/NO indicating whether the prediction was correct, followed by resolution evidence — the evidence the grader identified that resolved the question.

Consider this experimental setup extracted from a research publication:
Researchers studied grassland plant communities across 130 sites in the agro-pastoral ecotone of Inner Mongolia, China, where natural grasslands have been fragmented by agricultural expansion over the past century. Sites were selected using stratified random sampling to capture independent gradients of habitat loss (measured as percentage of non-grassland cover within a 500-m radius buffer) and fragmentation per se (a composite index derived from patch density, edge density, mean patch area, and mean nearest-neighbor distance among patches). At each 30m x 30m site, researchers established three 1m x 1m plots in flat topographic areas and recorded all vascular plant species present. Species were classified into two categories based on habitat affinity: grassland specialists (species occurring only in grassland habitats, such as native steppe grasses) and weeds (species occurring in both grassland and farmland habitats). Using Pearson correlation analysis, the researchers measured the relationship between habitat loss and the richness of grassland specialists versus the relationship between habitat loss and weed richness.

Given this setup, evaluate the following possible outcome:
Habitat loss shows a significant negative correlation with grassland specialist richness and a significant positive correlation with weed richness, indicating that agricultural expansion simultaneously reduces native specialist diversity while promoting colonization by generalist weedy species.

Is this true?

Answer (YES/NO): YES